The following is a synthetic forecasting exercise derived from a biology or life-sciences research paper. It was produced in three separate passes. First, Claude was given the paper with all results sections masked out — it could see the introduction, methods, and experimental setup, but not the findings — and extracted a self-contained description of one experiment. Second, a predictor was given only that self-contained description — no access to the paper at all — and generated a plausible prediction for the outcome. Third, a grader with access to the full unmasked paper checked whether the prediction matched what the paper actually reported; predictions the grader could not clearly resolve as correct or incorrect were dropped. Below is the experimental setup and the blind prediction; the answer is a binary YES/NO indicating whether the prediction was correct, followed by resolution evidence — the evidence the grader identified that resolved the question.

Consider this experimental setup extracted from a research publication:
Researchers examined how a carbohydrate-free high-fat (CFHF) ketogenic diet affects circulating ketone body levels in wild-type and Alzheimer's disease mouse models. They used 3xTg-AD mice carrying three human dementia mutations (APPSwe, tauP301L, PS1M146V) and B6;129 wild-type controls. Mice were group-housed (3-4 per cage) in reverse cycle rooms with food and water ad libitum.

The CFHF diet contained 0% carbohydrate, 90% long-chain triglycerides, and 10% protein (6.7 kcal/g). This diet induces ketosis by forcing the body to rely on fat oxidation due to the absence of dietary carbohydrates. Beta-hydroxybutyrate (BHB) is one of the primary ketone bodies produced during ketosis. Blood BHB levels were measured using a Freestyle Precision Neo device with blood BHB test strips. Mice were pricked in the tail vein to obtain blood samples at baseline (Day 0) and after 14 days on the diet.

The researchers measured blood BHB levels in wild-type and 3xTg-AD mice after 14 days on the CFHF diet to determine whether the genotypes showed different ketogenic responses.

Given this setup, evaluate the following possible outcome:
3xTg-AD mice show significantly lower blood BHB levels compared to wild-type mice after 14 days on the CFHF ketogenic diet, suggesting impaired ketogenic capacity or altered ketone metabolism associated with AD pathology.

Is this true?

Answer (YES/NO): NO